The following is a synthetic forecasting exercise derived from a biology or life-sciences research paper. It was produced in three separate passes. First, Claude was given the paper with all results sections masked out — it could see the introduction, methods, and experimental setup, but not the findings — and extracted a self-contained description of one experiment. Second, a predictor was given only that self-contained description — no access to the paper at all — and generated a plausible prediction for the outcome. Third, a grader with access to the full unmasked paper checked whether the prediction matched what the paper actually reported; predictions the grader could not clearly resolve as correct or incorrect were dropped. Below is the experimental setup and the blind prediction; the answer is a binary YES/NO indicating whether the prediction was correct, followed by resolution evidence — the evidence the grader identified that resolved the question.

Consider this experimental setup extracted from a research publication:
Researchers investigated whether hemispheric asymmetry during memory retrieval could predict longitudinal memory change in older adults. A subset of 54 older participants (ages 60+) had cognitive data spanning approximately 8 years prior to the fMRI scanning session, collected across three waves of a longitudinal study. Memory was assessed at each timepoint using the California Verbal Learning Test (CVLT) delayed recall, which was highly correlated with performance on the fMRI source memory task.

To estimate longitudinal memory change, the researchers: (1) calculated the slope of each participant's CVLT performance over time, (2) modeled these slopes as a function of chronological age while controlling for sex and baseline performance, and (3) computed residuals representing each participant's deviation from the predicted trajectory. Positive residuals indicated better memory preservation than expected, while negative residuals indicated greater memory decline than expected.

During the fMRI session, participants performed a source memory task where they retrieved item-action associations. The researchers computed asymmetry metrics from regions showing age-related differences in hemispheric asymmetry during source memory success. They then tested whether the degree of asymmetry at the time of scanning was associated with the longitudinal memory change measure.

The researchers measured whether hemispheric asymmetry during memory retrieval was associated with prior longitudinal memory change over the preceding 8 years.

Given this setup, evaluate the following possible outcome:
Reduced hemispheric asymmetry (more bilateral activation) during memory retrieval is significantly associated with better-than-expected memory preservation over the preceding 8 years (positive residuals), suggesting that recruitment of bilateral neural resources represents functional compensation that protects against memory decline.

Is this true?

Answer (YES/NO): NO